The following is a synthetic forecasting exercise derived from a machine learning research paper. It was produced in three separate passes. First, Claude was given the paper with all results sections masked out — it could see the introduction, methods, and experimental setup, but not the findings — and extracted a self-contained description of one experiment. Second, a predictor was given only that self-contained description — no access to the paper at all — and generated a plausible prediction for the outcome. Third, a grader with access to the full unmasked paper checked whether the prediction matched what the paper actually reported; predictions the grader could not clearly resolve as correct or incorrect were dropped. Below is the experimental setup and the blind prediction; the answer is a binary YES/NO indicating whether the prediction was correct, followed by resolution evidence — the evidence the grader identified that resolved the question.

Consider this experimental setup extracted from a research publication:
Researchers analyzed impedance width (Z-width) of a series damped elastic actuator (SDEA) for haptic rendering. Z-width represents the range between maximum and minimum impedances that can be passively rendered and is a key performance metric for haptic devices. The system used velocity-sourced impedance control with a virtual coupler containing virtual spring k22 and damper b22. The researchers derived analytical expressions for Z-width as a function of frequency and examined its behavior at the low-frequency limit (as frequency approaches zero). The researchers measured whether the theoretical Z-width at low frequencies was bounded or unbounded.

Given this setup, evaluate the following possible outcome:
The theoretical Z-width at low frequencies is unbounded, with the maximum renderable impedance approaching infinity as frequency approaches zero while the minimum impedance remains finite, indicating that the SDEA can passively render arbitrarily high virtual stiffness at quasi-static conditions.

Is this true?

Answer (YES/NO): NO